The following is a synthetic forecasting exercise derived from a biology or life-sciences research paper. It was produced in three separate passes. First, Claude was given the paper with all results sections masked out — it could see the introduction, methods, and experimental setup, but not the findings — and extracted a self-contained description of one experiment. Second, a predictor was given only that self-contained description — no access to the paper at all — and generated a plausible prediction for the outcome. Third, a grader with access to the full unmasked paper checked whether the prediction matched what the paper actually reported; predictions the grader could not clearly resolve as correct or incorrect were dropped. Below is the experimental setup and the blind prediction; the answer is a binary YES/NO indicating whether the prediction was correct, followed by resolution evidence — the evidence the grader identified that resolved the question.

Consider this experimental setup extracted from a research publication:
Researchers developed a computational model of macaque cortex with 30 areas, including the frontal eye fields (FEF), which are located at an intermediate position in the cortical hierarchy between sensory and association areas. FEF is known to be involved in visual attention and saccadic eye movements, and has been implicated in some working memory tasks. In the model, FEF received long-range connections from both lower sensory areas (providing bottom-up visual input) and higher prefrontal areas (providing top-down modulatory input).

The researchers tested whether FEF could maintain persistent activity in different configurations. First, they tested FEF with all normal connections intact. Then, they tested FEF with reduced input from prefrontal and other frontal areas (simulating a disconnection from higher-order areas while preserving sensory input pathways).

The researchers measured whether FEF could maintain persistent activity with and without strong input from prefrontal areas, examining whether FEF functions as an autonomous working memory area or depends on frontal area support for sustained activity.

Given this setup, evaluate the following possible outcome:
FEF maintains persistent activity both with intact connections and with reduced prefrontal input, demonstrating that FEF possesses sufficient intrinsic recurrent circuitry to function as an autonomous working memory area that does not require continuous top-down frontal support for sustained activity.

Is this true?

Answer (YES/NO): NO